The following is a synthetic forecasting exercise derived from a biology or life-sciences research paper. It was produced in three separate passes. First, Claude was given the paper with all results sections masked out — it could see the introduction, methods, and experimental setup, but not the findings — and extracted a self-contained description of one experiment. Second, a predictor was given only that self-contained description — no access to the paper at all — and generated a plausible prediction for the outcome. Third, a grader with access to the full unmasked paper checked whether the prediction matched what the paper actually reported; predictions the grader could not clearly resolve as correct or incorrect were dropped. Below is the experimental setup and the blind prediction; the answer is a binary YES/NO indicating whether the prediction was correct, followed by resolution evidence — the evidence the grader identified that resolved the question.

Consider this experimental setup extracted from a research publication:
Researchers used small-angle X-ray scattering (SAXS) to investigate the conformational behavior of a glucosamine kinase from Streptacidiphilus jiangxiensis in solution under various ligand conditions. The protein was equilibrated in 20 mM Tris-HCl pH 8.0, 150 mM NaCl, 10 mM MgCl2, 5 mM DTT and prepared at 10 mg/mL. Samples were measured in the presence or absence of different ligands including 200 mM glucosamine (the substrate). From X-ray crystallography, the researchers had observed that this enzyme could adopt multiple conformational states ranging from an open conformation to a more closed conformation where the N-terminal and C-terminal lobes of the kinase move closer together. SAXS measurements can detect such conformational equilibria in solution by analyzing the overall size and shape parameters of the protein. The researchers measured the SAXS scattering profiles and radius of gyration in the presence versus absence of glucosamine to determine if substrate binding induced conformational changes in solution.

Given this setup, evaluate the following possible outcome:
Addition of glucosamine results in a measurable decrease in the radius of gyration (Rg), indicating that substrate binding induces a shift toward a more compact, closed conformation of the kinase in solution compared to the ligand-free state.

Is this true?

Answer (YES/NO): NO